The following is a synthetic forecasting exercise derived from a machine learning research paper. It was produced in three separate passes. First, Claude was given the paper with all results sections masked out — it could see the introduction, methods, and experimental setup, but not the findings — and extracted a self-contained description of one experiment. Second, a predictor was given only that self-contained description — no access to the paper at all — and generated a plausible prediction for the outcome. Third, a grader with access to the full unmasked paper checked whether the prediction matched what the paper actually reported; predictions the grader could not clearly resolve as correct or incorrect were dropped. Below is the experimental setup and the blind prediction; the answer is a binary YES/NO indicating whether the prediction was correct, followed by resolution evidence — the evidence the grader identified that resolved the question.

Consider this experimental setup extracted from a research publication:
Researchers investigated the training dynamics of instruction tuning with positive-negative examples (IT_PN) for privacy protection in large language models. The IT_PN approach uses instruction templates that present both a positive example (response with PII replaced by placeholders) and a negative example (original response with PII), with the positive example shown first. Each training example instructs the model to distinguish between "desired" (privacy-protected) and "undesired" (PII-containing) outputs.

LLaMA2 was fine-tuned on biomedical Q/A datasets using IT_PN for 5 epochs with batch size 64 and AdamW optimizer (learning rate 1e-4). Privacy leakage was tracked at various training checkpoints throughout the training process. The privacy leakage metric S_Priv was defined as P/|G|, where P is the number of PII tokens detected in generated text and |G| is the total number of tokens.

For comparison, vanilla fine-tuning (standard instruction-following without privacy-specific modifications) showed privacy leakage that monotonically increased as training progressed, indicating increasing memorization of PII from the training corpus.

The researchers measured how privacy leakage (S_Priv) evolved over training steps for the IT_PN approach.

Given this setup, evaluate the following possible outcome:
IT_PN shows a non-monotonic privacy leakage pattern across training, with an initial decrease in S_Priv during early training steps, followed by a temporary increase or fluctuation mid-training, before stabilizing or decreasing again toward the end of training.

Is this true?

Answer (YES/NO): NO